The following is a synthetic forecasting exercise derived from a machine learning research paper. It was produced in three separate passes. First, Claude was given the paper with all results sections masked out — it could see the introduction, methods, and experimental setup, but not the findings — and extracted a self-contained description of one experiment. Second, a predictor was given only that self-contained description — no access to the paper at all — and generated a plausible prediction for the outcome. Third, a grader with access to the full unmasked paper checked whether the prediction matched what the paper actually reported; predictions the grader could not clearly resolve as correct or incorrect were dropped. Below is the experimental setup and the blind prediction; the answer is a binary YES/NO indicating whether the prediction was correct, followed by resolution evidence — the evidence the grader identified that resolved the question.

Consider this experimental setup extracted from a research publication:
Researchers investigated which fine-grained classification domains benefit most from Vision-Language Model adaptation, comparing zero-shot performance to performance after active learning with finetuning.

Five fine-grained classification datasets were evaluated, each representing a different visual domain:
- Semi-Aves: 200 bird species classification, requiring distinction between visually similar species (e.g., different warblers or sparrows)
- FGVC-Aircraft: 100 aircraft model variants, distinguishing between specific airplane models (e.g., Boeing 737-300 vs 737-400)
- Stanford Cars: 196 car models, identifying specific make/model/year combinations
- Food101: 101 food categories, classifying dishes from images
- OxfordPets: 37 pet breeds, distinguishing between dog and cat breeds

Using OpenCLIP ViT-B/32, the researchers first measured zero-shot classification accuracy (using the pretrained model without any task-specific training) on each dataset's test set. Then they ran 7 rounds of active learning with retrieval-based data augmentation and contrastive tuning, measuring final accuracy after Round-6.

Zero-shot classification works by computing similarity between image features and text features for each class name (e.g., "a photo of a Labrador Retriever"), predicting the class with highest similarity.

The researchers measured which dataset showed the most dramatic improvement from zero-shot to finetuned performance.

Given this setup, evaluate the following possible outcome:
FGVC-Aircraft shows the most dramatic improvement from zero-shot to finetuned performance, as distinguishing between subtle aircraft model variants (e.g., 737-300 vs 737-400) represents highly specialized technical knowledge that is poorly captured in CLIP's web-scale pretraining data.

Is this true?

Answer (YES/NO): NO